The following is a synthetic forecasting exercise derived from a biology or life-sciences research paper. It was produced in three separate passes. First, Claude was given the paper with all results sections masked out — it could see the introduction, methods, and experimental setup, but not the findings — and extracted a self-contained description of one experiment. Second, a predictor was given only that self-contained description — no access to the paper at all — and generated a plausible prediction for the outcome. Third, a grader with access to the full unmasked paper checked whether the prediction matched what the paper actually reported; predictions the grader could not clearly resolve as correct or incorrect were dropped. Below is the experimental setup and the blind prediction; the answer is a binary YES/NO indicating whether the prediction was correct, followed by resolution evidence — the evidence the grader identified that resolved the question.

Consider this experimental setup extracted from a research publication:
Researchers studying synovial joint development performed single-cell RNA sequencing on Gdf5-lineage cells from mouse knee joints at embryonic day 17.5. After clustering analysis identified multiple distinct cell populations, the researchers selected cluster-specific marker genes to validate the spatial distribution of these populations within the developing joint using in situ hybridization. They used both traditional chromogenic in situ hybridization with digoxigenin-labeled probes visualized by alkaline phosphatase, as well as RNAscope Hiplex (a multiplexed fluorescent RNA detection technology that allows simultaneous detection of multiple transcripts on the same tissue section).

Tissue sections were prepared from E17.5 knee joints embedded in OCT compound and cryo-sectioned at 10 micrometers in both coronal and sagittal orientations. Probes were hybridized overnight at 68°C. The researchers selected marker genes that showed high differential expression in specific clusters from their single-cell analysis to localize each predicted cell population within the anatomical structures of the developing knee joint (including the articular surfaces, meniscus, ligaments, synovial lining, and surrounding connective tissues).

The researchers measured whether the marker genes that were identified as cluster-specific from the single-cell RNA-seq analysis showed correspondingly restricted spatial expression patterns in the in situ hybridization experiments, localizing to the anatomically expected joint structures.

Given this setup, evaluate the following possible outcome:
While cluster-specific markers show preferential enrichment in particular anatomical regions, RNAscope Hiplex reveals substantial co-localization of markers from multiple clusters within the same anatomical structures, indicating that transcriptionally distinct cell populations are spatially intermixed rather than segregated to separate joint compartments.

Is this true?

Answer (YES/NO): NO